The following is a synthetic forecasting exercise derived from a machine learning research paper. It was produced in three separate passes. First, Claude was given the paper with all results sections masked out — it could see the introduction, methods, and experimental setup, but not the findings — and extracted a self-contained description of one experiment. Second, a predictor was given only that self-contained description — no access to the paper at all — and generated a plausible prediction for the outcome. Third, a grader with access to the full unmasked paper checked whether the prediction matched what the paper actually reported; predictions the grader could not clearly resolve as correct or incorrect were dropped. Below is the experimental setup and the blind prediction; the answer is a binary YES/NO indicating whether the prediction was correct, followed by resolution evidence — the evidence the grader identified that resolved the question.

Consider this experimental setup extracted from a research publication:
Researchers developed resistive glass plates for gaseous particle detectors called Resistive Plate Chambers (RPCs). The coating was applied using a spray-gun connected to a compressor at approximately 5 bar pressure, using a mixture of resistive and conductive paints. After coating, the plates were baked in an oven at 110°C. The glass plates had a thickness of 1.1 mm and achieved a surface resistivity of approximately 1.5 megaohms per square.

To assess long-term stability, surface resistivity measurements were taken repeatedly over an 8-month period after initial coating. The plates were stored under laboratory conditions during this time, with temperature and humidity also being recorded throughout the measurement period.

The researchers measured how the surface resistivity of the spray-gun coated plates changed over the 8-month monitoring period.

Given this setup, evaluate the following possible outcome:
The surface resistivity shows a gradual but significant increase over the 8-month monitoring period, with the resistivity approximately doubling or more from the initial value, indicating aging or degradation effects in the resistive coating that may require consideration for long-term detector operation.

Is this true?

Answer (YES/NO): NO